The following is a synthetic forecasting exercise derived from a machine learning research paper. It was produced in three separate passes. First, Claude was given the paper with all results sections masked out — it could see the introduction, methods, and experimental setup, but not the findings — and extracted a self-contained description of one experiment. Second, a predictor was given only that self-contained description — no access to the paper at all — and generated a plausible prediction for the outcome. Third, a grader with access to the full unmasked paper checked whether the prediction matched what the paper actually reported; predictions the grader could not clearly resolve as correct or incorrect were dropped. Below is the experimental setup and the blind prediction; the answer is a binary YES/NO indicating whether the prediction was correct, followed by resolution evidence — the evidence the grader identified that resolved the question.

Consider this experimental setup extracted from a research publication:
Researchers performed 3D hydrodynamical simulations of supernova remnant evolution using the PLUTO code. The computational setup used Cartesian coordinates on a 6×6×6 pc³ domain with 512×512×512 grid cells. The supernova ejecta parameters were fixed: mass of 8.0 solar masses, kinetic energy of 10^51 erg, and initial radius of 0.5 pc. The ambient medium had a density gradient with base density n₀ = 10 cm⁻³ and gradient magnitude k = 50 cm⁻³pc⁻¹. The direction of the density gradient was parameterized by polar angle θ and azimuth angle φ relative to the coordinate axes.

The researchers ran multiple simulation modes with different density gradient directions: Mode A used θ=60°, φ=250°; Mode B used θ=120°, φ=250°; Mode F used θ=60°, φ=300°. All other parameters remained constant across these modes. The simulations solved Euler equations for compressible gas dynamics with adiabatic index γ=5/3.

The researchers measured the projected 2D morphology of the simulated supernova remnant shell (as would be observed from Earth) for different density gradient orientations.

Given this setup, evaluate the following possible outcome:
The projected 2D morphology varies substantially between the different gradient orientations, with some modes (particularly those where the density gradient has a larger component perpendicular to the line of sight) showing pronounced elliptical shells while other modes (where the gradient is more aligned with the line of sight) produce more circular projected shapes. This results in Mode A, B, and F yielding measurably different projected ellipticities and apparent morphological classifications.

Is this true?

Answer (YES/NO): NO